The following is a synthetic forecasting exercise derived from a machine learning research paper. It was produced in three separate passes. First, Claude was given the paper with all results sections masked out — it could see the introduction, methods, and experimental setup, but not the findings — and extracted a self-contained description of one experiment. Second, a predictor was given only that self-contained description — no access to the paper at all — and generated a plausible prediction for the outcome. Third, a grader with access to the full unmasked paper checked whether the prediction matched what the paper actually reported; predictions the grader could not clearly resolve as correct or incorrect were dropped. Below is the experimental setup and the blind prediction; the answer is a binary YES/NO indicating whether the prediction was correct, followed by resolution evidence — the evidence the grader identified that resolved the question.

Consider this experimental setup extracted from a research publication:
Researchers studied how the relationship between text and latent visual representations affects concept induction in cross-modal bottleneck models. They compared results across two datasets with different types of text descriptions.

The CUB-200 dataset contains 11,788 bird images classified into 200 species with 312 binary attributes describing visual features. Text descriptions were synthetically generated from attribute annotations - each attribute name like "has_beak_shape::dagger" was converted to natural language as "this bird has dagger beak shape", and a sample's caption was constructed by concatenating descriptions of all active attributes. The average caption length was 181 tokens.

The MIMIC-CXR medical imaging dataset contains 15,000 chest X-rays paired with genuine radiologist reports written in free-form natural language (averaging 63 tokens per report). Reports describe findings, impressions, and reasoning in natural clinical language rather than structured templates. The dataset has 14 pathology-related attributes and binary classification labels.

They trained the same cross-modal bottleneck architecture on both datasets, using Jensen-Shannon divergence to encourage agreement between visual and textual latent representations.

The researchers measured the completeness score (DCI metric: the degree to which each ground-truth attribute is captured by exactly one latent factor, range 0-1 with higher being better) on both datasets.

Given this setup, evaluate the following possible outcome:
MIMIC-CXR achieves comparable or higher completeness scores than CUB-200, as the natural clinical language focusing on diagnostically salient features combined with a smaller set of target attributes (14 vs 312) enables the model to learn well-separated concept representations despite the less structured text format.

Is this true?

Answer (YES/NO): NO